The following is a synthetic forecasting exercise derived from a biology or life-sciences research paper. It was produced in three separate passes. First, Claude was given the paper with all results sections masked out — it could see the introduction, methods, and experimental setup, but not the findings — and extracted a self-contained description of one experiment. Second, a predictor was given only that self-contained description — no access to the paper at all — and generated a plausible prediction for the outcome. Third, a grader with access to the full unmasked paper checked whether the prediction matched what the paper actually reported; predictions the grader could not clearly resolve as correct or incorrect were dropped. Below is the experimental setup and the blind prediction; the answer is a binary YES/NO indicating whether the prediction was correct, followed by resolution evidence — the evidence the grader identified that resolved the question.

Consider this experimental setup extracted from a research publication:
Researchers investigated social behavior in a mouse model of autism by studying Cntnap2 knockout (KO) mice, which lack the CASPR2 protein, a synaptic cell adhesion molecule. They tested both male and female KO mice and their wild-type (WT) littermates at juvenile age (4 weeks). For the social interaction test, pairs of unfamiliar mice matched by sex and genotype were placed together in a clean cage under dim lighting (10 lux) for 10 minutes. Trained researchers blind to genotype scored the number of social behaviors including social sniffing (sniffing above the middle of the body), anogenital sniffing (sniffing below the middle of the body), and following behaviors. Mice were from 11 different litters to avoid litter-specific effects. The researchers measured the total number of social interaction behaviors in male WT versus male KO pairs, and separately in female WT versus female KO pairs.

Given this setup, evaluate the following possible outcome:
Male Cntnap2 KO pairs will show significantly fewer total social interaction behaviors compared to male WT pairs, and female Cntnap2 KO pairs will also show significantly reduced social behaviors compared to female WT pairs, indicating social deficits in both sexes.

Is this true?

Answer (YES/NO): NO